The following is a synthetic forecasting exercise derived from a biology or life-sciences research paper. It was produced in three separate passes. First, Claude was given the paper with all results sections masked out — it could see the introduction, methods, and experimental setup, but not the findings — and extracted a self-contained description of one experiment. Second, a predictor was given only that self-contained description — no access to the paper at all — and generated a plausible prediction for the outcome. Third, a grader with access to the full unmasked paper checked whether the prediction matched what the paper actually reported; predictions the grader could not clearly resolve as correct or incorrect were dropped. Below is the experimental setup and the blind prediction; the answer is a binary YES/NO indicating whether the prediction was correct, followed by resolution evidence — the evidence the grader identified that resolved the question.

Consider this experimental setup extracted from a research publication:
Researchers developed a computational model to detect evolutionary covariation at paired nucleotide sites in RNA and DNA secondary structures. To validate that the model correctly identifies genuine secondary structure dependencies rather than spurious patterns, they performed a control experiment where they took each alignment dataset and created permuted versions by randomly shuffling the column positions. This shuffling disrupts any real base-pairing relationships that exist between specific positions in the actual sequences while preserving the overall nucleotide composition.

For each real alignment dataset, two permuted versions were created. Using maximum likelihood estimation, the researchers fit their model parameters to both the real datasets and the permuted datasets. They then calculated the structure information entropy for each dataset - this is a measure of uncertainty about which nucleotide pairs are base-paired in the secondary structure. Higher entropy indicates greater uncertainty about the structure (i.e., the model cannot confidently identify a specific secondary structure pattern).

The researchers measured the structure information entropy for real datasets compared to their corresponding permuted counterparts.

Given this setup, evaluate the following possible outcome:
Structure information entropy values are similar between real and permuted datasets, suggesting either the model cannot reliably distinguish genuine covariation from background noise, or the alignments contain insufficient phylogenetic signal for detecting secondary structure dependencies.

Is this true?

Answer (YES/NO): NO